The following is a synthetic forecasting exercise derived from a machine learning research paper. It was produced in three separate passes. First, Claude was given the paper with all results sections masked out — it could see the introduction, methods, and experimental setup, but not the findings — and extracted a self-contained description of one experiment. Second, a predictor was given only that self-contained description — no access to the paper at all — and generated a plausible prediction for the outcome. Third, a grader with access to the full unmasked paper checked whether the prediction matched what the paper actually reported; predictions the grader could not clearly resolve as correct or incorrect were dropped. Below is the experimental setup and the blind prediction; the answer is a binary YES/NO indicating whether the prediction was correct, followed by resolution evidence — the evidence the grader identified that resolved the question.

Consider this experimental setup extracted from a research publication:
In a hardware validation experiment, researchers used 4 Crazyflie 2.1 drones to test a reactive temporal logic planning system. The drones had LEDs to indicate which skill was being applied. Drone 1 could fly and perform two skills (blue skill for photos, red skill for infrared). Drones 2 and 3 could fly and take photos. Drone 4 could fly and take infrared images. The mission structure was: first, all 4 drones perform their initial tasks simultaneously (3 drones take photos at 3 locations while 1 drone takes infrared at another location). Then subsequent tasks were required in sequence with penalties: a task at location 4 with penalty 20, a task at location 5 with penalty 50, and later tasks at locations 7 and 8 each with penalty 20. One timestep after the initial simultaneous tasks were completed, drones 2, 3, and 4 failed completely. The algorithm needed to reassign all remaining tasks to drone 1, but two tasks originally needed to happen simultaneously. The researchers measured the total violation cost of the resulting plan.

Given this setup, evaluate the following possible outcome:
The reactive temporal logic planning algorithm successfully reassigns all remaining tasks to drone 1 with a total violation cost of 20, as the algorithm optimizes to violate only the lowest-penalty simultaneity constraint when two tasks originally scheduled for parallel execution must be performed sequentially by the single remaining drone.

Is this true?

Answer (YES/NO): YES